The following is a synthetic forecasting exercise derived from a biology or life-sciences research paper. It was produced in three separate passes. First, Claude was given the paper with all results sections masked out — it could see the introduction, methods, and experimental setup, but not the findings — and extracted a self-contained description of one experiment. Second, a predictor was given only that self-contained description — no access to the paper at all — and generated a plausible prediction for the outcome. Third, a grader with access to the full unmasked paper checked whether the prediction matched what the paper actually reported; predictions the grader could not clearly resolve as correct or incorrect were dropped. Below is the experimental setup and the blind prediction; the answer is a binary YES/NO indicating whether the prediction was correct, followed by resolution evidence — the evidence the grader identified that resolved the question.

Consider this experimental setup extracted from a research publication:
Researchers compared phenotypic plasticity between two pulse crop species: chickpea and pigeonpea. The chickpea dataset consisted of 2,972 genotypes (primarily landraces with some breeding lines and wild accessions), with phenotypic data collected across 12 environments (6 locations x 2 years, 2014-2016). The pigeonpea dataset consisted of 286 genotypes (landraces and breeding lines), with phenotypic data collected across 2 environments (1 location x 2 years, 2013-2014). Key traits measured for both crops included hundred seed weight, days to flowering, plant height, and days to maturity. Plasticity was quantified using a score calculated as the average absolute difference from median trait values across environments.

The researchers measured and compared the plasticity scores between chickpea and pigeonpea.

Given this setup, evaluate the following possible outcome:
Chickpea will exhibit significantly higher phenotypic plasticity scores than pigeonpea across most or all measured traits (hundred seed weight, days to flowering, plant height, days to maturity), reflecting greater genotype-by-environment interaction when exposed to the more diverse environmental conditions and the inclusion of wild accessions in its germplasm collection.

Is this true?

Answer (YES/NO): YES